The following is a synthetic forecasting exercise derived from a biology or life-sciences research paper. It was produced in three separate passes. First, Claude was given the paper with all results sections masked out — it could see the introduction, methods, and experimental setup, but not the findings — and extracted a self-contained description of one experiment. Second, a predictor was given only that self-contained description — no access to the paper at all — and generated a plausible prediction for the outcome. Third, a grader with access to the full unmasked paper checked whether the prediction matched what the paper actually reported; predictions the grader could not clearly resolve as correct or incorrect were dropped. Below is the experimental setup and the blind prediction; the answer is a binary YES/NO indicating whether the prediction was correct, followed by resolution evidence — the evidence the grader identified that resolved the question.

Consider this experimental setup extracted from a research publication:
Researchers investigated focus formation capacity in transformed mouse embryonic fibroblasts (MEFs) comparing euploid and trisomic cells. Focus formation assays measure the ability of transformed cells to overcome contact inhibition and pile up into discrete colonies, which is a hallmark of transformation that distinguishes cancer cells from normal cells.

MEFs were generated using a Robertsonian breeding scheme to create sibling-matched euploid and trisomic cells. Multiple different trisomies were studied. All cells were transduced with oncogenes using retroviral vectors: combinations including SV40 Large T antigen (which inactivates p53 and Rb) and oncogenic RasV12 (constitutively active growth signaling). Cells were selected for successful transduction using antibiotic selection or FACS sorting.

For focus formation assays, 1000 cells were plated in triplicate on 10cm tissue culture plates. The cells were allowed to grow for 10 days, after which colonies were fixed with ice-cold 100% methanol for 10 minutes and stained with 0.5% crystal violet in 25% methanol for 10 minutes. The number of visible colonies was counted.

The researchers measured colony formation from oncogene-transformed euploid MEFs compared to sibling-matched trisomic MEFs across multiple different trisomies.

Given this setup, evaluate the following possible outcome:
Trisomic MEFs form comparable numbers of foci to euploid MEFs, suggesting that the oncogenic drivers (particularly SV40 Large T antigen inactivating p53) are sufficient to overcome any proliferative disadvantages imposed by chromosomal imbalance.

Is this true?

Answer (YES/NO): NO